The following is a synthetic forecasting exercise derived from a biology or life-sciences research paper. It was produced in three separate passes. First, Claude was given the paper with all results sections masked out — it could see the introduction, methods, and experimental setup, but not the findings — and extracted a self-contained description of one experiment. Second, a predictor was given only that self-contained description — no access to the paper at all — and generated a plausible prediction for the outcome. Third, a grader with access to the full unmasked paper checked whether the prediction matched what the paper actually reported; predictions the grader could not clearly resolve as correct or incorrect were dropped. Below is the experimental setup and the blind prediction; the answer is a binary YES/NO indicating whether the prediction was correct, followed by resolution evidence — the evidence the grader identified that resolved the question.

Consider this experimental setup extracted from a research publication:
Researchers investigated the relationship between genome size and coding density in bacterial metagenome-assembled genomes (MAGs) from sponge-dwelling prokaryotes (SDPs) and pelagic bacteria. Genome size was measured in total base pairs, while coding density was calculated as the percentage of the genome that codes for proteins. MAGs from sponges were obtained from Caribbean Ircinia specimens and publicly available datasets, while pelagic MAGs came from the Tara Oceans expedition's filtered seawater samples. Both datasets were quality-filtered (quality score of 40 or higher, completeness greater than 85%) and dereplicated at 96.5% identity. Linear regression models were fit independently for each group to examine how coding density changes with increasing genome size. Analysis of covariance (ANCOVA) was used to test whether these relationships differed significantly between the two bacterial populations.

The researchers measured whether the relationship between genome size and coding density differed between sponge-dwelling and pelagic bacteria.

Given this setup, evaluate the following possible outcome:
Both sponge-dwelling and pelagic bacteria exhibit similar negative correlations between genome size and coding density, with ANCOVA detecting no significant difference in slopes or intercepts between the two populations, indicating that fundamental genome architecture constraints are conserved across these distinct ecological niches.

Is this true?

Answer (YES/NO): NO